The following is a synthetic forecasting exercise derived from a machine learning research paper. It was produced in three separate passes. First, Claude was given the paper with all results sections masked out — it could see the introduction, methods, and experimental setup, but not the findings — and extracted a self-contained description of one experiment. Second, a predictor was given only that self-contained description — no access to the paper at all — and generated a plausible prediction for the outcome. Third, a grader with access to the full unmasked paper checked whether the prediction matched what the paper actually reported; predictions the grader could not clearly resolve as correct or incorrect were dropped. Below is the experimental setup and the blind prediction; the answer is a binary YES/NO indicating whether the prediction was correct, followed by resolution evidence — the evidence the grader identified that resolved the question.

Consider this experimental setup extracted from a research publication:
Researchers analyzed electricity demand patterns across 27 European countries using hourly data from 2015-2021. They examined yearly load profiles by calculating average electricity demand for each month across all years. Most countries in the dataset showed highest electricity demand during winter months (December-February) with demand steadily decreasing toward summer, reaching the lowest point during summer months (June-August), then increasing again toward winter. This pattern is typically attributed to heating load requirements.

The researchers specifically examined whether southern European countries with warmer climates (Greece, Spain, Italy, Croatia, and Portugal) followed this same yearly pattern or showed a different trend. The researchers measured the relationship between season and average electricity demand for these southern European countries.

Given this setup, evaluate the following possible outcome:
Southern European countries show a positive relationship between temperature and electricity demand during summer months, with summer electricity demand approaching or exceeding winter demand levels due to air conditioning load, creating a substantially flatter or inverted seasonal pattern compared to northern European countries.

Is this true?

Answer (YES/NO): YES